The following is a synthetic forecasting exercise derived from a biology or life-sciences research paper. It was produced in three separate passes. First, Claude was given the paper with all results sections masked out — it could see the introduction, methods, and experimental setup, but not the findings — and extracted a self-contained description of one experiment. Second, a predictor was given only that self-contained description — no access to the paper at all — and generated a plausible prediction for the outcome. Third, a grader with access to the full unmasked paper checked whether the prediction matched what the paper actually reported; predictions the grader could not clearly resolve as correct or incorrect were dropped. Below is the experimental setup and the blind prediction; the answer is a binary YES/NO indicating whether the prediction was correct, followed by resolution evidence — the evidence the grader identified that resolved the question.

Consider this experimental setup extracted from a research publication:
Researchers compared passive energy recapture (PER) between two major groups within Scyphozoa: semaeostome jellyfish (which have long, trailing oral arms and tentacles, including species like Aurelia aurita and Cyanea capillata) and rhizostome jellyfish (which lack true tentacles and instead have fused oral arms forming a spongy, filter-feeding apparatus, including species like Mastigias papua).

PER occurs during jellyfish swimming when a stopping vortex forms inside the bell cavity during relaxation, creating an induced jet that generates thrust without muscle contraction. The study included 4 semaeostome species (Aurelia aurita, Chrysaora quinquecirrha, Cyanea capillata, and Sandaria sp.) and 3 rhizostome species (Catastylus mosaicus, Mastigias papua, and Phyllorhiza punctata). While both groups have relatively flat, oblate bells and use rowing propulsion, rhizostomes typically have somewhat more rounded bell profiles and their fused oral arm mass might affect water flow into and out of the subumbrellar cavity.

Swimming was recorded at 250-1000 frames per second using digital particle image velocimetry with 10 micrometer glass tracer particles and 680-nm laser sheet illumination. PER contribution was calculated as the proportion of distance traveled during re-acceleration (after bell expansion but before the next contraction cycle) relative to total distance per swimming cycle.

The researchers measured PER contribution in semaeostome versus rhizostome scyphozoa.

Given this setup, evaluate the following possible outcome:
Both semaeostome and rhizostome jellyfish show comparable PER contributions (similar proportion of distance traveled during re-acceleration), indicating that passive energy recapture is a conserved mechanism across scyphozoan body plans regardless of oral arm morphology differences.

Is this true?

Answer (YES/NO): NO